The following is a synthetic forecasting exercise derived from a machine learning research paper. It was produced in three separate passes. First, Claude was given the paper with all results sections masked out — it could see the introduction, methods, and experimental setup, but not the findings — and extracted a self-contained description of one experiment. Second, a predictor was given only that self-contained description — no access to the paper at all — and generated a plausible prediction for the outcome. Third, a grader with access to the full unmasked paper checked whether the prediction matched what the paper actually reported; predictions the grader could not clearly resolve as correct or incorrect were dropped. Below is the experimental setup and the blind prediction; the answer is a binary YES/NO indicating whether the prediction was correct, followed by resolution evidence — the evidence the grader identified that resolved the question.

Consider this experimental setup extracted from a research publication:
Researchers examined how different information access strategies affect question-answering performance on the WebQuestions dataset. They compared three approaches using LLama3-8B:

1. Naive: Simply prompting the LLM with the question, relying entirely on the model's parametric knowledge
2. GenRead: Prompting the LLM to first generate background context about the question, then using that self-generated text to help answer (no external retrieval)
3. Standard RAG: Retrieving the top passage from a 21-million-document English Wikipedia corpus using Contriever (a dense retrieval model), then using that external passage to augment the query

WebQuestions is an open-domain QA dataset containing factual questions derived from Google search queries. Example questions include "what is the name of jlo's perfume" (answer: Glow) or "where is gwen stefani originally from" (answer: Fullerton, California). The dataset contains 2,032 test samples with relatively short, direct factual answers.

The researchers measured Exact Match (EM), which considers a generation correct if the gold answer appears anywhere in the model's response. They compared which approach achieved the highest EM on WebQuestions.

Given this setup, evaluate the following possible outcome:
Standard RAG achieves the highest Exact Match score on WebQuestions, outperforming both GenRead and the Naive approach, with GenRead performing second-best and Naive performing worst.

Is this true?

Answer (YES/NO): NO